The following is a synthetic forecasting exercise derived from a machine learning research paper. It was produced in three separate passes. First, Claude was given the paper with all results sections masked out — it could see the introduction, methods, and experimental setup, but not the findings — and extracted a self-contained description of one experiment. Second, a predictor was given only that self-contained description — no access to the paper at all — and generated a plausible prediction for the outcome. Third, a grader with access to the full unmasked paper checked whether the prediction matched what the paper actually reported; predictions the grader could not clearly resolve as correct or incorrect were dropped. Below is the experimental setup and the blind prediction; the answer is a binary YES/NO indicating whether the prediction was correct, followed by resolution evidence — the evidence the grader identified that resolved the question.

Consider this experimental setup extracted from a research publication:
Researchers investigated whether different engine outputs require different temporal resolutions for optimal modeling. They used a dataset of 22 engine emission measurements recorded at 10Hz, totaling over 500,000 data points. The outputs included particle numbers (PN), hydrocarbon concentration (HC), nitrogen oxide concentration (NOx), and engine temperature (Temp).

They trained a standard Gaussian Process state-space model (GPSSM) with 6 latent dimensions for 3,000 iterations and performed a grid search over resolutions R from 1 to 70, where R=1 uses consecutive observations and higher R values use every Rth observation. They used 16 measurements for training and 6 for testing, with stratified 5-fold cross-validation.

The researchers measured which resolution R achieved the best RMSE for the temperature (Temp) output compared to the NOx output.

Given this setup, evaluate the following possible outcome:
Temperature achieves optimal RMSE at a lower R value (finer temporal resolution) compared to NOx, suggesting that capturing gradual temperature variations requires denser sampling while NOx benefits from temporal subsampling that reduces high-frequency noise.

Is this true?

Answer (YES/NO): NO